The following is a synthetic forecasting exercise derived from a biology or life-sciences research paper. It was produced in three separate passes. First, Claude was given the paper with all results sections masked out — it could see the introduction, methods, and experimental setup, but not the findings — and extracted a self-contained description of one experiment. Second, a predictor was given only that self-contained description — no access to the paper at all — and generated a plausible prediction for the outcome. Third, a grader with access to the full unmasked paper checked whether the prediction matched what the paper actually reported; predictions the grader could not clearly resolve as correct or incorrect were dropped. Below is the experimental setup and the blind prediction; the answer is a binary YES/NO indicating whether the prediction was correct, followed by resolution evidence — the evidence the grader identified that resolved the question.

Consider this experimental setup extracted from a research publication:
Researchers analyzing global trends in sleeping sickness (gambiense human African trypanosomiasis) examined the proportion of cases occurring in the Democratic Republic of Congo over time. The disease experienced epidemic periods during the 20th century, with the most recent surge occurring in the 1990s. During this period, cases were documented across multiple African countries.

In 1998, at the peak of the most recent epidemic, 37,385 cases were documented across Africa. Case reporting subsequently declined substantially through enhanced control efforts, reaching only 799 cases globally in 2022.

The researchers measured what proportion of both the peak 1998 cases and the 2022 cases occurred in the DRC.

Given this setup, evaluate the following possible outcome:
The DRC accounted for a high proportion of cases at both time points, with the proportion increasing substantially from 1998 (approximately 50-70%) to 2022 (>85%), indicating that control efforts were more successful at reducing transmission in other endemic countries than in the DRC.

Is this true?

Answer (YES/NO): NO